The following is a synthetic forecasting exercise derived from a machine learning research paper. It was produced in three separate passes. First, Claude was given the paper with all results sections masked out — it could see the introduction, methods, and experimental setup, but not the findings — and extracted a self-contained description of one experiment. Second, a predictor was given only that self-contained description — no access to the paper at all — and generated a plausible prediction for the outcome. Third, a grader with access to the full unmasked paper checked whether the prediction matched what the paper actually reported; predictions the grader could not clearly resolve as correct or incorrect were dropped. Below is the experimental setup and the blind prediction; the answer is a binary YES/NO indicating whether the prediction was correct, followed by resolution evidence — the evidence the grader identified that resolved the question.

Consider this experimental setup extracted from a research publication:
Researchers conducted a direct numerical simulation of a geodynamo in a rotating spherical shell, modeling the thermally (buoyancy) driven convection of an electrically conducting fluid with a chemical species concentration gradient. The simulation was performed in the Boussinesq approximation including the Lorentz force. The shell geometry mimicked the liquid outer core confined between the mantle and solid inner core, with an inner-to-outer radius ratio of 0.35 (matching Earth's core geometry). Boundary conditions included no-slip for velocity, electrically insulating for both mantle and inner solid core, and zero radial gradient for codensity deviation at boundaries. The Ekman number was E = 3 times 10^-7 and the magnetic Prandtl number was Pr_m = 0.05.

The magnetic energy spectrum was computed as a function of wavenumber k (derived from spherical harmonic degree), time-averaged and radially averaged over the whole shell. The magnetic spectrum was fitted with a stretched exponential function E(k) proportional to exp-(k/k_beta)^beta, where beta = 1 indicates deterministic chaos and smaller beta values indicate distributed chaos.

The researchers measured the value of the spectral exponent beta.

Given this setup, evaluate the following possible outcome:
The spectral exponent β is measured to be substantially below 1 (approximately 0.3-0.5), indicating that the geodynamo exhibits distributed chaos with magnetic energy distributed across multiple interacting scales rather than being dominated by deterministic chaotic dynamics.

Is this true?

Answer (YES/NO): NO